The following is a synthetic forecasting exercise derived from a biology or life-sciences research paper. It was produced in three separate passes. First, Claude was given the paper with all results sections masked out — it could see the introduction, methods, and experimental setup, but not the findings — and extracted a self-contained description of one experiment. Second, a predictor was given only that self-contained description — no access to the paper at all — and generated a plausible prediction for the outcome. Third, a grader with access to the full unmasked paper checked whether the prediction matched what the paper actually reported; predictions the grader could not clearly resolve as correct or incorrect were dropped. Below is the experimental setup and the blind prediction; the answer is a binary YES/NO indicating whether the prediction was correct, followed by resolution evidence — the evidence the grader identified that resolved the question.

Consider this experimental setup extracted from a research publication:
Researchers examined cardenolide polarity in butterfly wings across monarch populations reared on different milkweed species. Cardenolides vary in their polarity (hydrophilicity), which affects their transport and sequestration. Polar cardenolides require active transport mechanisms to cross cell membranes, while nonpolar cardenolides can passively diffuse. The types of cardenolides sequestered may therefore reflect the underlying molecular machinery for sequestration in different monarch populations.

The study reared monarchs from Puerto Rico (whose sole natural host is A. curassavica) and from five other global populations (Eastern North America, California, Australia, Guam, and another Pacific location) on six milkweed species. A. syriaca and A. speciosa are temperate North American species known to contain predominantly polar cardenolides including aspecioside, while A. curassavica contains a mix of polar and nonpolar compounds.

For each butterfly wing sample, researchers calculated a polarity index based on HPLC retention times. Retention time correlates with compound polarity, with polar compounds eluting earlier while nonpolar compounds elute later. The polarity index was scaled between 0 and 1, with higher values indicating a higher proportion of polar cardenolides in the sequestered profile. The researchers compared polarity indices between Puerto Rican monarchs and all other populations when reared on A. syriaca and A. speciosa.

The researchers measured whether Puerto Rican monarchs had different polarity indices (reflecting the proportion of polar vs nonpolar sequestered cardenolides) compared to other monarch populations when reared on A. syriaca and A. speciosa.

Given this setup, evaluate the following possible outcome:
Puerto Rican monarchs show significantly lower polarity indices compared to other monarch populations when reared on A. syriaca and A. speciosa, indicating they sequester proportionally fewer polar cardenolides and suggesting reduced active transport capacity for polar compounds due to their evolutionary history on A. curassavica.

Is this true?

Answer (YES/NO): YES